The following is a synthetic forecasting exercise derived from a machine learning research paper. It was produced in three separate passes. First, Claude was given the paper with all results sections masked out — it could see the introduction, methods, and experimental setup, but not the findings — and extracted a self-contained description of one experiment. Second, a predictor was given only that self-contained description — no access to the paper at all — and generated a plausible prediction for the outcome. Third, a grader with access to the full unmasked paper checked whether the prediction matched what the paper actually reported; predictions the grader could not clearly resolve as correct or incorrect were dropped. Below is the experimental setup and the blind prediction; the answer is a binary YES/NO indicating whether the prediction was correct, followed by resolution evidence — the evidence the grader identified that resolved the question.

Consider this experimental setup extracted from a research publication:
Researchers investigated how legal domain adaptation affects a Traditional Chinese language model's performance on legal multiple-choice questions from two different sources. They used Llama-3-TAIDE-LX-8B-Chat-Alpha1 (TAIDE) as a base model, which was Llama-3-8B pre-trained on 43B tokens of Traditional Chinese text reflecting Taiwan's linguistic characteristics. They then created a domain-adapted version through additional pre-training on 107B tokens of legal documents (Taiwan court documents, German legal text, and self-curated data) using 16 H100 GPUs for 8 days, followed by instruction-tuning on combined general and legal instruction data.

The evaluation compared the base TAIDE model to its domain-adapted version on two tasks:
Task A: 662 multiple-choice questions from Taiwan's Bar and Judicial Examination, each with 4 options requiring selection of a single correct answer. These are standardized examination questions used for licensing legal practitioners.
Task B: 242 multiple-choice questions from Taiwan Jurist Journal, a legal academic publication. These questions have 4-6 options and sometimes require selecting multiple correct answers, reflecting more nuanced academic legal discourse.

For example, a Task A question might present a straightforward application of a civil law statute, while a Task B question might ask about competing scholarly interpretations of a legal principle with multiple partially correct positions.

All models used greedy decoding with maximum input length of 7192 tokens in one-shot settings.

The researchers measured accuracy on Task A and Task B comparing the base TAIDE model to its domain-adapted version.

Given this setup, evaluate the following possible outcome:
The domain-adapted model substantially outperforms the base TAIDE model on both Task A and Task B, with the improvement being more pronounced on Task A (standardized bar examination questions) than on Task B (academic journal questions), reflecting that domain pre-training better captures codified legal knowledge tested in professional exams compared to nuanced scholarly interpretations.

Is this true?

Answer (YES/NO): NO